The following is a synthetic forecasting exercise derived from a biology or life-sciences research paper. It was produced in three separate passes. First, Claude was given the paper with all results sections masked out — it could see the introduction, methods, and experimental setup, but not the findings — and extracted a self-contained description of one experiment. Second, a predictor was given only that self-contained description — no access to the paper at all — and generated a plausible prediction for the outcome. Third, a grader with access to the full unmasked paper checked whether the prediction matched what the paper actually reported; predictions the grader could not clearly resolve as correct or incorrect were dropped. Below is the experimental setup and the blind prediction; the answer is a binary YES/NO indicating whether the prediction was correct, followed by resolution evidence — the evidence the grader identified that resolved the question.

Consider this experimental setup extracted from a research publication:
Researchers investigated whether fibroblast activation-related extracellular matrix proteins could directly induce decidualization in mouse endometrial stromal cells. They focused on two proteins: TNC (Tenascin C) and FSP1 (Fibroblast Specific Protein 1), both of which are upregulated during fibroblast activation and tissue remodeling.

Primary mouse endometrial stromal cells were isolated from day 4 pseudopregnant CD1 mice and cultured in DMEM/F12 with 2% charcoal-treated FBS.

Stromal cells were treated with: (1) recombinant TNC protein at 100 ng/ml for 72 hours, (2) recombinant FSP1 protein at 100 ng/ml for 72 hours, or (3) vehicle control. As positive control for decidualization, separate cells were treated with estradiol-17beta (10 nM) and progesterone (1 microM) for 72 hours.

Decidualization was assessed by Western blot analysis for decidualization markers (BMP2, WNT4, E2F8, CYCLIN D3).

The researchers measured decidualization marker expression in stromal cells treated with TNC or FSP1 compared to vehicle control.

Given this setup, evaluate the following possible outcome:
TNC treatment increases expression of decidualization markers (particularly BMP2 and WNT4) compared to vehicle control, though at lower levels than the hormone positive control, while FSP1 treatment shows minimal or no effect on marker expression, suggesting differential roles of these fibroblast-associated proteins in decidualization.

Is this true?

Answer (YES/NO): NO